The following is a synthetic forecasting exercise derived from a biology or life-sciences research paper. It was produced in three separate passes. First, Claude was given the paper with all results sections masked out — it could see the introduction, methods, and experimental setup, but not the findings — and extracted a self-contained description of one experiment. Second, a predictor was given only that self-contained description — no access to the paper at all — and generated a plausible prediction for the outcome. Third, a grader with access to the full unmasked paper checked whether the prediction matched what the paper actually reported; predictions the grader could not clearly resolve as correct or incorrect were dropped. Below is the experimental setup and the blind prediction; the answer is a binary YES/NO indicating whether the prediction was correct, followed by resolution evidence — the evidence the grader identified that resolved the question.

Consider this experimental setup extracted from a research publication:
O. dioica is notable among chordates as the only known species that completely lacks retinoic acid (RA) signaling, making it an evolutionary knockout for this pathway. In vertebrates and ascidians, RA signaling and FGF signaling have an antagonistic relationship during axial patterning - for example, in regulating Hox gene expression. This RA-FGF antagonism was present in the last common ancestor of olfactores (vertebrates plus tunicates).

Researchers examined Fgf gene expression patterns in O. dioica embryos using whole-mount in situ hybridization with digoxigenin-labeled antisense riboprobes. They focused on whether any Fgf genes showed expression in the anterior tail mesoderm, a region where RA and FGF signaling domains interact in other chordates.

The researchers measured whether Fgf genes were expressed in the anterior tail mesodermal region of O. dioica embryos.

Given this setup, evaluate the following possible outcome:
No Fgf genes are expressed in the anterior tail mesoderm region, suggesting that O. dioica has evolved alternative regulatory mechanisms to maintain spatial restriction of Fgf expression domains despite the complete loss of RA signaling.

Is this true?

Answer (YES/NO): NO